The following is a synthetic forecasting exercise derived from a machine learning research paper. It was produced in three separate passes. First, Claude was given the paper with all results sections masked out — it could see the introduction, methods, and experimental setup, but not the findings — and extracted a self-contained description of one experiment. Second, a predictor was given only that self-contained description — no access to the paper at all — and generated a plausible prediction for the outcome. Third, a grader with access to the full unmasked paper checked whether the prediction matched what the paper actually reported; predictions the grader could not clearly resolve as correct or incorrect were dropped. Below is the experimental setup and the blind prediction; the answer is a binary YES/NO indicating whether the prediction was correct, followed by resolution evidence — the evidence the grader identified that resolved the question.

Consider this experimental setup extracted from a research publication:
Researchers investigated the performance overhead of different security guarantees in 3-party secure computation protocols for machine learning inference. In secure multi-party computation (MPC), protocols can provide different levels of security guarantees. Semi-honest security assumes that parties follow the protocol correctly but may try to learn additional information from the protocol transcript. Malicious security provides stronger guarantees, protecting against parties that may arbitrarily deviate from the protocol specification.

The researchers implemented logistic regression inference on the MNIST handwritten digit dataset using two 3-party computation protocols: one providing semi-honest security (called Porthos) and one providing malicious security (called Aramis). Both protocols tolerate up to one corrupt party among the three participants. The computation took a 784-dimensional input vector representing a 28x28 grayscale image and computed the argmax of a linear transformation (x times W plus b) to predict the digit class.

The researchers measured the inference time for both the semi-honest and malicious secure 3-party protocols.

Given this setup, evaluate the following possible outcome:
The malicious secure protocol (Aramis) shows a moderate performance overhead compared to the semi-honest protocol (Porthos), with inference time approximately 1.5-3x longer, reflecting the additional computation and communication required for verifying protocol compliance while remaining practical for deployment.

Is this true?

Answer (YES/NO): YES